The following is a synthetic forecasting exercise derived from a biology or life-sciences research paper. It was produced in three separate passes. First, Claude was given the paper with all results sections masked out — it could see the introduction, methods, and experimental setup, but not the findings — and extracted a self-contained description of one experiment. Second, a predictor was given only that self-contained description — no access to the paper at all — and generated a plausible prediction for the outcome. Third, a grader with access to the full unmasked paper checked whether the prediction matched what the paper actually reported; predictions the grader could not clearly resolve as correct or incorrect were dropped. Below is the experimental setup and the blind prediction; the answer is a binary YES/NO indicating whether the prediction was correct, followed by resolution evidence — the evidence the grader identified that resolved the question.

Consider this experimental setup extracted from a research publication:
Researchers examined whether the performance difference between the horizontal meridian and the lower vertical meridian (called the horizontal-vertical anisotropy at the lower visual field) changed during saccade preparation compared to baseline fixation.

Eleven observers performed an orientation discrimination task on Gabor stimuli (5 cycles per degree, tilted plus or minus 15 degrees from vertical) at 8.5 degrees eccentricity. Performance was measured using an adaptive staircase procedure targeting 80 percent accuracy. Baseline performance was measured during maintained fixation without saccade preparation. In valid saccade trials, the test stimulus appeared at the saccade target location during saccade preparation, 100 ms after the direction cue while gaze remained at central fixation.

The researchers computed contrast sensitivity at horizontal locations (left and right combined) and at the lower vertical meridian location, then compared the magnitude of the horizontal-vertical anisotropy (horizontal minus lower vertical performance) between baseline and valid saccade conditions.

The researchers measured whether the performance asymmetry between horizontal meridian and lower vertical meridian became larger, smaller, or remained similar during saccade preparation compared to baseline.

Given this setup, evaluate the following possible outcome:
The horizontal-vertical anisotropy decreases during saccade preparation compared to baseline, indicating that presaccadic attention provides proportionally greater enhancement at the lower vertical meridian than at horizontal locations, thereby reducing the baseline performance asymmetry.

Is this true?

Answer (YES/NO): NO